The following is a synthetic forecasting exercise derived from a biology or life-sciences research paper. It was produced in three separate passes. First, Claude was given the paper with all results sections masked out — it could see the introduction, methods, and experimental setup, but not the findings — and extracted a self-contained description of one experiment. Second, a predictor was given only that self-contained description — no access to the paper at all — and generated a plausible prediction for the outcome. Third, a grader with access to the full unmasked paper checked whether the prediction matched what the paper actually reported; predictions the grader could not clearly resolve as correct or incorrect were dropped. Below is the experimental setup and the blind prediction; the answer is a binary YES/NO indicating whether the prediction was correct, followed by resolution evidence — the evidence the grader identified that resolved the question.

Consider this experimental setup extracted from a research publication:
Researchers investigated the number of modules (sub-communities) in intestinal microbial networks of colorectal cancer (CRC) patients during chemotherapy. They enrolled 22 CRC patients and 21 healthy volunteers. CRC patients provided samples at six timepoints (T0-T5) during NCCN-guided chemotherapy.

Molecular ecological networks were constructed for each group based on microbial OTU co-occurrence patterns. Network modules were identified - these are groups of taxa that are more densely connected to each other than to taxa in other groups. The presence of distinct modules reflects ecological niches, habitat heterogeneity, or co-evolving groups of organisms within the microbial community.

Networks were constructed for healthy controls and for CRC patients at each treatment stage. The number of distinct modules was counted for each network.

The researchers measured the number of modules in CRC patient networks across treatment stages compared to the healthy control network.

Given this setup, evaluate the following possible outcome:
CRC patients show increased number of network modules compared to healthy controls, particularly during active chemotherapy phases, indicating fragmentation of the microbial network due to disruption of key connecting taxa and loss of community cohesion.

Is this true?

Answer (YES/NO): NO